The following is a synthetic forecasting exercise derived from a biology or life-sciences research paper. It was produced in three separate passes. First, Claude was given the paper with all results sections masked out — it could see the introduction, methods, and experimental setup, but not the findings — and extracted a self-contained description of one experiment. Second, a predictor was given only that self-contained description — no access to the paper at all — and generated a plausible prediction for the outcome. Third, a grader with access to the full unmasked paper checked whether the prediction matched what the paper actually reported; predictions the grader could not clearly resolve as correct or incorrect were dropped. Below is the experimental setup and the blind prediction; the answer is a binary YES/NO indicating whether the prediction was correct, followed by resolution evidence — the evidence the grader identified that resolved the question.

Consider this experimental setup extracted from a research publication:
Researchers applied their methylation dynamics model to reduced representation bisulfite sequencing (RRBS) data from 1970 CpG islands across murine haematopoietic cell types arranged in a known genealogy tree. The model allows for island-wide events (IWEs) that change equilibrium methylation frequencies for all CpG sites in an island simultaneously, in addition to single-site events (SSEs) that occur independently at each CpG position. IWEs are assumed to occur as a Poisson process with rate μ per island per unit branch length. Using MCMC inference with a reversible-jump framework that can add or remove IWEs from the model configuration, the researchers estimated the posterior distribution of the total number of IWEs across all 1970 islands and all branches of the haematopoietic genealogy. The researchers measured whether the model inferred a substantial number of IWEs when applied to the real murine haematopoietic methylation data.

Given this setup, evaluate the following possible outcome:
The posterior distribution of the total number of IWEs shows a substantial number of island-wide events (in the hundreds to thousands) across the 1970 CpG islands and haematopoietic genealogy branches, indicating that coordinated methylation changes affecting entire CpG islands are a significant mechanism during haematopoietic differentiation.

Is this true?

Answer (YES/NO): YES